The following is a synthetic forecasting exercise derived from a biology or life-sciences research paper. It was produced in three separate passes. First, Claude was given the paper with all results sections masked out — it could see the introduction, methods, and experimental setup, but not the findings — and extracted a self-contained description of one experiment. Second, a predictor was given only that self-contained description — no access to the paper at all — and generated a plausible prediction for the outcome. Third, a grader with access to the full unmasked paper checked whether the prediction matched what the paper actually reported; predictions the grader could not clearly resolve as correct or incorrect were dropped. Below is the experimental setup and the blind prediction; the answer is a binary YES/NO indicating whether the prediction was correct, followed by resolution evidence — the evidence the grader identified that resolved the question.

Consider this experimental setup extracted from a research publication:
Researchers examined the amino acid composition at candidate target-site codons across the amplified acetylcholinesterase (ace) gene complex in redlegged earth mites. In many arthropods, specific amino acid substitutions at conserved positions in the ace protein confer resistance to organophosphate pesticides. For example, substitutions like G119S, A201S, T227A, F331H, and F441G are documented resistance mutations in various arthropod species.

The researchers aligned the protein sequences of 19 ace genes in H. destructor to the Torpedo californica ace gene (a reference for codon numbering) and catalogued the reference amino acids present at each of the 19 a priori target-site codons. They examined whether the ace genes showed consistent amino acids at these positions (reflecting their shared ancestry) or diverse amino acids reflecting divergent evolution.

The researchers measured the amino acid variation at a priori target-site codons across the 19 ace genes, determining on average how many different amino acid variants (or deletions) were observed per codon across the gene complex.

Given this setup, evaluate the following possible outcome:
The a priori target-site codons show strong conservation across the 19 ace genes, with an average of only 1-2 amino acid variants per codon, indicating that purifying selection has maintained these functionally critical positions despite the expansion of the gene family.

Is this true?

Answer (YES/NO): NO